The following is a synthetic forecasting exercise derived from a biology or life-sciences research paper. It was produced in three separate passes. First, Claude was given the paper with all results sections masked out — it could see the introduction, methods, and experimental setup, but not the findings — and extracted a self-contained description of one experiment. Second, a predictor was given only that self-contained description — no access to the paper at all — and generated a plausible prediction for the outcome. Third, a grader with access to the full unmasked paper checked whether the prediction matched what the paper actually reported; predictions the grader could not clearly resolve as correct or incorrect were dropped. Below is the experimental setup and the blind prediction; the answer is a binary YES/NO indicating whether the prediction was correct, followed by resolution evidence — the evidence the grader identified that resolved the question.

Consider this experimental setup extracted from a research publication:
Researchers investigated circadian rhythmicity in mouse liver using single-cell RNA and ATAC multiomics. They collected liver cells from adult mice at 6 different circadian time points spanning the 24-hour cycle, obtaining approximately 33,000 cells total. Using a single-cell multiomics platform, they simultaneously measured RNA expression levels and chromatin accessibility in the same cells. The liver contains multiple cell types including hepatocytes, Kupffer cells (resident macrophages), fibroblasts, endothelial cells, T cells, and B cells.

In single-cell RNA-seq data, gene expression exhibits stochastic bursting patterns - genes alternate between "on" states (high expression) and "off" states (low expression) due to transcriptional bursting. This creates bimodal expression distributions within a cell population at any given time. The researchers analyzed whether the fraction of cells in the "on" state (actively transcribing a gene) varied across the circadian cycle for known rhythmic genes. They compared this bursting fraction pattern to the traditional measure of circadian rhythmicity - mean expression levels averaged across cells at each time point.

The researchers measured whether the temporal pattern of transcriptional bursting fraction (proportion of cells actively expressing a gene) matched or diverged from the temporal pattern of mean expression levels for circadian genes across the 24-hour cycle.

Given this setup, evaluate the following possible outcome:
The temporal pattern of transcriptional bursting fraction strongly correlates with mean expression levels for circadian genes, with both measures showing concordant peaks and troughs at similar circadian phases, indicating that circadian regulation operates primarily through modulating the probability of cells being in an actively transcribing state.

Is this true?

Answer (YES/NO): YES